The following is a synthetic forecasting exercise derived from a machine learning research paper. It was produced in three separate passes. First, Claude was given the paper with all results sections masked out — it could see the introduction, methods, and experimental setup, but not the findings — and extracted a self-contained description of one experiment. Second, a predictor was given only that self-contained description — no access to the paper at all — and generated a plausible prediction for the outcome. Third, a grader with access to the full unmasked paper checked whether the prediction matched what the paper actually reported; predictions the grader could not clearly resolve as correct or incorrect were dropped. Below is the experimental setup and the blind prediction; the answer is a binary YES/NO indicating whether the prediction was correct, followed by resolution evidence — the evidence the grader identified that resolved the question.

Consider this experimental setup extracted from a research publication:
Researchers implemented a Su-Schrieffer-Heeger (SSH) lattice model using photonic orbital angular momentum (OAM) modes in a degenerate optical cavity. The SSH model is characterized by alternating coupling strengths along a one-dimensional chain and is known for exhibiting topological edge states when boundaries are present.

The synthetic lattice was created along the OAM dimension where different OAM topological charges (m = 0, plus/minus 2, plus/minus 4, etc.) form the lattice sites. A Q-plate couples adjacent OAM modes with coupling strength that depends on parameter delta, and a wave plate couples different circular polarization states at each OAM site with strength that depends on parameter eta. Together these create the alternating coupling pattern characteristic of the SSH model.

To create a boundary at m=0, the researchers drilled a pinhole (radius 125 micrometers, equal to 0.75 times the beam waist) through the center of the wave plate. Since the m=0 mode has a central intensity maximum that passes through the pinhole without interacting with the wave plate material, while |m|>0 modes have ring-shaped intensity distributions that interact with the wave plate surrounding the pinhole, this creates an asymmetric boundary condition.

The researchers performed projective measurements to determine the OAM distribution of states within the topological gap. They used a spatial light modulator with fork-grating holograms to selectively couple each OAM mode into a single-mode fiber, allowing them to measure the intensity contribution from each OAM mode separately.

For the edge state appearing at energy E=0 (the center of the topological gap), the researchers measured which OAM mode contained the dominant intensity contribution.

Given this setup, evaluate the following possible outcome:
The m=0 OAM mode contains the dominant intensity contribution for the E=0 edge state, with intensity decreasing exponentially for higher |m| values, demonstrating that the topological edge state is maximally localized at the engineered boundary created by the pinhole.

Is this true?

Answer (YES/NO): YES